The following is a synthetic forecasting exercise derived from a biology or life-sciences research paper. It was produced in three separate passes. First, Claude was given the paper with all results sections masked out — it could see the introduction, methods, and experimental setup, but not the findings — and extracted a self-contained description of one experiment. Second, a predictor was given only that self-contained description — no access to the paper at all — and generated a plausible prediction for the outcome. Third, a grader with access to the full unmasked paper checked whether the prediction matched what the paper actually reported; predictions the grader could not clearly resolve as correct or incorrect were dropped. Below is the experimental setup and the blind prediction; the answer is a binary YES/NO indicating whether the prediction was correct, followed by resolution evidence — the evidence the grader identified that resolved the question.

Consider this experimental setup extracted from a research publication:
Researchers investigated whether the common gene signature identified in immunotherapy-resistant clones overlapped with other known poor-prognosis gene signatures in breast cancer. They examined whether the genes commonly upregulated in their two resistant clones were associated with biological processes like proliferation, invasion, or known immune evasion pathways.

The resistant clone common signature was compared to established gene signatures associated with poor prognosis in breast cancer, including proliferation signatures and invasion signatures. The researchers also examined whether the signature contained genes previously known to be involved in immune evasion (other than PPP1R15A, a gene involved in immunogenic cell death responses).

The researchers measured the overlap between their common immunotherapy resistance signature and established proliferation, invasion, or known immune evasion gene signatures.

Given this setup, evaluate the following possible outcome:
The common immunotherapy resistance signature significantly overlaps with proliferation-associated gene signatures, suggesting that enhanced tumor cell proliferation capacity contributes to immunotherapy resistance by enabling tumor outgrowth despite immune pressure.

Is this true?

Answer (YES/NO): NO